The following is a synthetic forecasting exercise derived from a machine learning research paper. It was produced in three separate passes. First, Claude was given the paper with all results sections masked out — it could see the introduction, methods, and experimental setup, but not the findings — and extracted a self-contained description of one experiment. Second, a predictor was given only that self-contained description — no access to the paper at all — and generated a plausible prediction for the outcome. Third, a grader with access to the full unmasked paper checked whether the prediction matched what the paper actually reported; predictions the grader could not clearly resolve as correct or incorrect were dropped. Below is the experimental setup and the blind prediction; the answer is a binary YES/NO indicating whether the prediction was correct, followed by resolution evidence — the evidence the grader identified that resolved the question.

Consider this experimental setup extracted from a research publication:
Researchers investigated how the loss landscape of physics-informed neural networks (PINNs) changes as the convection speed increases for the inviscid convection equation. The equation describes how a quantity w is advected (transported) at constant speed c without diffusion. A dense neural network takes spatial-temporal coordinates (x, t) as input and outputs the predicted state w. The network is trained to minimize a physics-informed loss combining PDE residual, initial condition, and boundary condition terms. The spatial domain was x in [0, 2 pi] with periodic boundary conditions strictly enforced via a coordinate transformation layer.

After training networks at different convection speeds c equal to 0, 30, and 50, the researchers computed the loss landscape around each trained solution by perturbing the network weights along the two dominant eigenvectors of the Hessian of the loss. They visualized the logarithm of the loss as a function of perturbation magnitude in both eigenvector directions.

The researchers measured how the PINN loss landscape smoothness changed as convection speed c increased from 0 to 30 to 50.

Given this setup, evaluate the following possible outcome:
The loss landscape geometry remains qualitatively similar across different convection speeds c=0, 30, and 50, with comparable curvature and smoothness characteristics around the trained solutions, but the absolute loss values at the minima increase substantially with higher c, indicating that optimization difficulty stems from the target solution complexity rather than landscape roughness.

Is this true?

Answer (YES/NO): NO